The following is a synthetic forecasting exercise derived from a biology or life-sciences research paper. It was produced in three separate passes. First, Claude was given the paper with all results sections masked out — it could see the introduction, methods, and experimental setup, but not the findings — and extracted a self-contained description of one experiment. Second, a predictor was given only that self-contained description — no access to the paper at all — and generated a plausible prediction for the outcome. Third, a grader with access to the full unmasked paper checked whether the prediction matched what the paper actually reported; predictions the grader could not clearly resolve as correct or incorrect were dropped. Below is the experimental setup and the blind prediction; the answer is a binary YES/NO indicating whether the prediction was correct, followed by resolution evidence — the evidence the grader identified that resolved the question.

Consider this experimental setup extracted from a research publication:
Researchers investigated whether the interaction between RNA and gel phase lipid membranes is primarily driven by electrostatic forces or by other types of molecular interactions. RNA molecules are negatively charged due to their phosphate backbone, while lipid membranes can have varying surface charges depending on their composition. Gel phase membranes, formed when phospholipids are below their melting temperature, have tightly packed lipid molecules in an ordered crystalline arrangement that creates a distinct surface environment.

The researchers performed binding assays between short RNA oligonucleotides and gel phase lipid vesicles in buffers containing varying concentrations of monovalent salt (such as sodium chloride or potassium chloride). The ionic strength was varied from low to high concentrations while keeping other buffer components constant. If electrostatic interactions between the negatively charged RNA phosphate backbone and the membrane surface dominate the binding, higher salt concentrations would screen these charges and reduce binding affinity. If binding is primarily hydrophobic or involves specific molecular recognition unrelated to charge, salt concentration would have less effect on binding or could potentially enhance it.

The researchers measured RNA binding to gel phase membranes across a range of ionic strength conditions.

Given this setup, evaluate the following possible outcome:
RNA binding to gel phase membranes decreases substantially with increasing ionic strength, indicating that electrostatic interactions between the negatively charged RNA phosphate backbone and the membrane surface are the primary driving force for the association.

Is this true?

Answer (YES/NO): NO